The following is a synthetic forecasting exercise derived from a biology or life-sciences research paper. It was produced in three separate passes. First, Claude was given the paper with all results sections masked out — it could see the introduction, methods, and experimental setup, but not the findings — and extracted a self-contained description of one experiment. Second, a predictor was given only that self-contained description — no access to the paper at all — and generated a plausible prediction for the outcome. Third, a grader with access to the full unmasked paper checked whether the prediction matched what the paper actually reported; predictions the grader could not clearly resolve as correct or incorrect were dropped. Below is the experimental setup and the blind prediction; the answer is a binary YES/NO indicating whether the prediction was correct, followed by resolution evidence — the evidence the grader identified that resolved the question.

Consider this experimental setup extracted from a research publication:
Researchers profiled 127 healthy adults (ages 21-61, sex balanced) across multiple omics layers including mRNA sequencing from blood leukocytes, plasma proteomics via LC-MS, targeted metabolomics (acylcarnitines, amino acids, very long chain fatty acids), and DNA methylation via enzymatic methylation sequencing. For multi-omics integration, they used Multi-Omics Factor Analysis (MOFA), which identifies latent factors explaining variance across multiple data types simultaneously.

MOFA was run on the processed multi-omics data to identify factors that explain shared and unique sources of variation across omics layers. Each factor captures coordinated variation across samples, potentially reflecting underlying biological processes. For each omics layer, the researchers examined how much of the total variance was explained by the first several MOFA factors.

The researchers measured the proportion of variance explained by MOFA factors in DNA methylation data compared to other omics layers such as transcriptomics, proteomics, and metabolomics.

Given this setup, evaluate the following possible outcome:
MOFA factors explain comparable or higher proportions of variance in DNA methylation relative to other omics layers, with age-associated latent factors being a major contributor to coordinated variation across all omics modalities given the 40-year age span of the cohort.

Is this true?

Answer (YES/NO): NO